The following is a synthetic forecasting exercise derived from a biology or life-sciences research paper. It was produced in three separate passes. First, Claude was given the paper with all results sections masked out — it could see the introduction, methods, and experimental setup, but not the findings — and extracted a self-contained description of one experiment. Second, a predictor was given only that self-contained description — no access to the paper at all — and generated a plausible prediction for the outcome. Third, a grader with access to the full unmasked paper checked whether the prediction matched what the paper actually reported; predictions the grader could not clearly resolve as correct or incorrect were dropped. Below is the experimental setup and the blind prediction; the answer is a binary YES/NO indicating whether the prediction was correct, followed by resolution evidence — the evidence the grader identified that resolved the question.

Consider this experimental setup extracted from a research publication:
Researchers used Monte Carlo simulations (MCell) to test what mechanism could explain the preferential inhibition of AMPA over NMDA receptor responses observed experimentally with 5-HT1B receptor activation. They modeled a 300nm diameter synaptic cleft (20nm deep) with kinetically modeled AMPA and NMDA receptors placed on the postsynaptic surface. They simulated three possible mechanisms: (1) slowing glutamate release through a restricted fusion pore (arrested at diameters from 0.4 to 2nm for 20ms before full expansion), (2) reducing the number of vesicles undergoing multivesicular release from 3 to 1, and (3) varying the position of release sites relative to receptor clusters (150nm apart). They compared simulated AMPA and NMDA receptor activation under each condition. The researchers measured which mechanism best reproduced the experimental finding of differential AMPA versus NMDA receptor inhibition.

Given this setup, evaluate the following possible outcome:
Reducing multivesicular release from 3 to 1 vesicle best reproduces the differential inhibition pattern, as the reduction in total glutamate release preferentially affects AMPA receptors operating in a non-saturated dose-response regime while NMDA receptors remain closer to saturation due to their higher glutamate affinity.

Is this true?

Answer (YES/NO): NO